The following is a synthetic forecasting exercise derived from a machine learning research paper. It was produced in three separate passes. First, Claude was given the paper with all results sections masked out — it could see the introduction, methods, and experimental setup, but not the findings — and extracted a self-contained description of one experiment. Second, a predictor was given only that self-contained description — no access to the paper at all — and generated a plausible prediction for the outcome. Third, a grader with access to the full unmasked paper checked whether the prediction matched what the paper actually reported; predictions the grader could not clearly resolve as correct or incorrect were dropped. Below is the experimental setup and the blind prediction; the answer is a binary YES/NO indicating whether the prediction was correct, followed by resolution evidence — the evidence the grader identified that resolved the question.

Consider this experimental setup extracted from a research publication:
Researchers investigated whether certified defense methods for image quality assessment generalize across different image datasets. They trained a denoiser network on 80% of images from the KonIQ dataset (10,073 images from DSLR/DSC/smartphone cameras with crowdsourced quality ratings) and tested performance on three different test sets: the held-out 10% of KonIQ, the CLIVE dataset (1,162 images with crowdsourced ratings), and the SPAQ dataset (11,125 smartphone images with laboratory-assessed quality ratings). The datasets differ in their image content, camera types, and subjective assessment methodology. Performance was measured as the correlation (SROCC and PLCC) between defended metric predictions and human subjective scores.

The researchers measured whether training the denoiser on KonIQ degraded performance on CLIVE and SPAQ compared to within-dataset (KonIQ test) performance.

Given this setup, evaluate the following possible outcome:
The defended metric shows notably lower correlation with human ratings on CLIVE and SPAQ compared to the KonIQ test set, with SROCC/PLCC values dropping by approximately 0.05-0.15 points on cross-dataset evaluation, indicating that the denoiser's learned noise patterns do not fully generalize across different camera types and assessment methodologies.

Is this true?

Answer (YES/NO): NO